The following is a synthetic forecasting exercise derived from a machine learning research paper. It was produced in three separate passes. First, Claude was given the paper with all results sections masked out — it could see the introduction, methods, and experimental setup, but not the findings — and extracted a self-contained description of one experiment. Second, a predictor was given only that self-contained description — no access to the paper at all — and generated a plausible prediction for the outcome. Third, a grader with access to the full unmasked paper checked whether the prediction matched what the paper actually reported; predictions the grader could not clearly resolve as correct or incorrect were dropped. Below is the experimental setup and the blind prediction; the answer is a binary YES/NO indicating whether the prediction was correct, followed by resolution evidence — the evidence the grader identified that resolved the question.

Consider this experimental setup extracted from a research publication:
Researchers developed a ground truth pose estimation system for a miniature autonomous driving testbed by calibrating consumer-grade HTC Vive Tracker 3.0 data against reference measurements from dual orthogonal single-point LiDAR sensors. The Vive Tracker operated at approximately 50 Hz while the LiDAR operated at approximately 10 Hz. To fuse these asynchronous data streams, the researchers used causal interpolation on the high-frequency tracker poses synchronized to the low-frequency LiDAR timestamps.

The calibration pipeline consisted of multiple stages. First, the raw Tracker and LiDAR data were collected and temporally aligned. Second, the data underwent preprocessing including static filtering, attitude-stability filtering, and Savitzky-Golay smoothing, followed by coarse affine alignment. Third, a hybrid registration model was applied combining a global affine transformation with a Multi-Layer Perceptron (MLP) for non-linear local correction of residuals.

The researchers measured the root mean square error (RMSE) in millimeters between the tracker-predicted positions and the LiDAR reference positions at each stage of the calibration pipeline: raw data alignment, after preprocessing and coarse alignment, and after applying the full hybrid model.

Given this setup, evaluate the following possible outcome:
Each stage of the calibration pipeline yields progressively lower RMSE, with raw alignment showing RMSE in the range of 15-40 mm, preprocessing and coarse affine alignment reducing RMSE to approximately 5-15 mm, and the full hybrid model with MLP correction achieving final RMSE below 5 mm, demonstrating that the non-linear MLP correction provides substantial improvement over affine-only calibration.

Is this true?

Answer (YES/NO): NO